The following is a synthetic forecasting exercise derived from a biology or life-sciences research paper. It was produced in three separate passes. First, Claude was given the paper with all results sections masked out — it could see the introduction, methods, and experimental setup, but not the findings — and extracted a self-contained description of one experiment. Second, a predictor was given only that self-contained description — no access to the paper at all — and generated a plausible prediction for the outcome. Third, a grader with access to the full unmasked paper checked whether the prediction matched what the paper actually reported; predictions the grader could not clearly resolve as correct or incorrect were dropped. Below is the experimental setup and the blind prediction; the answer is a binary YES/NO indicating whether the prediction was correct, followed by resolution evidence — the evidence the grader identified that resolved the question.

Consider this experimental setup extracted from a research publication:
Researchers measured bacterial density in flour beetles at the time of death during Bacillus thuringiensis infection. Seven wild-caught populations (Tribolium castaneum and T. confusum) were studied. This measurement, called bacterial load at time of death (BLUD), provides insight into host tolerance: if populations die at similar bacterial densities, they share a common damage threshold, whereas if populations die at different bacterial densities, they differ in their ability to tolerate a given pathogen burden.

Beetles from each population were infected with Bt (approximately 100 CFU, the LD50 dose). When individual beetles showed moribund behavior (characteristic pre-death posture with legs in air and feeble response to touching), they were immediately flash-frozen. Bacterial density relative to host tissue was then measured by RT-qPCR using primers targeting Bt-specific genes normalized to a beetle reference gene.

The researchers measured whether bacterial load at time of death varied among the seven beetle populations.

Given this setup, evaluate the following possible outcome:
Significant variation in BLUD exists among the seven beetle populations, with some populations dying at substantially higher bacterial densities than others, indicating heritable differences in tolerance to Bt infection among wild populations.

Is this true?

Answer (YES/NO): NO